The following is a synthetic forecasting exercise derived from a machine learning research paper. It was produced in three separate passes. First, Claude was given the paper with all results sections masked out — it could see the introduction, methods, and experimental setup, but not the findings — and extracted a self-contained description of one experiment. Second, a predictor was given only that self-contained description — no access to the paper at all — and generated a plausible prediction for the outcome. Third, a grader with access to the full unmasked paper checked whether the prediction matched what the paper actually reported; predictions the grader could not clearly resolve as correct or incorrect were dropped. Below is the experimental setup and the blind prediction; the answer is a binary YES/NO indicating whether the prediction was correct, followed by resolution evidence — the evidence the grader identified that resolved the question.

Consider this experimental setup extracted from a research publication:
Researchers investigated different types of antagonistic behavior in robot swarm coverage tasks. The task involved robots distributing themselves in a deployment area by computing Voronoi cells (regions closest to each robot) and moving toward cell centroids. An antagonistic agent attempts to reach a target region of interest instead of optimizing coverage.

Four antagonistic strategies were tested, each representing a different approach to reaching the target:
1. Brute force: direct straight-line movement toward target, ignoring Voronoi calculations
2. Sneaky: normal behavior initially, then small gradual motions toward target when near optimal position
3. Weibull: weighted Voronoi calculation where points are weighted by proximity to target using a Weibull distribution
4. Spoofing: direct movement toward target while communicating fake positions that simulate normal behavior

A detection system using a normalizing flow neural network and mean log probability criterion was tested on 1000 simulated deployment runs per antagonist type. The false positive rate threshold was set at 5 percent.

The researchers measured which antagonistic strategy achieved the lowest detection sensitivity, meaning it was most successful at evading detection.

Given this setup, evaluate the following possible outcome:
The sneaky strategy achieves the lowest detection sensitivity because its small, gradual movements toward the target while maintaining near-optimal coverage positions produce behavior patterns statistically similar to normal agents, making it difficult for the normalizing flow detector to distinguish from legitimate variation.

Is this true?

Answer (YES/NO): NO